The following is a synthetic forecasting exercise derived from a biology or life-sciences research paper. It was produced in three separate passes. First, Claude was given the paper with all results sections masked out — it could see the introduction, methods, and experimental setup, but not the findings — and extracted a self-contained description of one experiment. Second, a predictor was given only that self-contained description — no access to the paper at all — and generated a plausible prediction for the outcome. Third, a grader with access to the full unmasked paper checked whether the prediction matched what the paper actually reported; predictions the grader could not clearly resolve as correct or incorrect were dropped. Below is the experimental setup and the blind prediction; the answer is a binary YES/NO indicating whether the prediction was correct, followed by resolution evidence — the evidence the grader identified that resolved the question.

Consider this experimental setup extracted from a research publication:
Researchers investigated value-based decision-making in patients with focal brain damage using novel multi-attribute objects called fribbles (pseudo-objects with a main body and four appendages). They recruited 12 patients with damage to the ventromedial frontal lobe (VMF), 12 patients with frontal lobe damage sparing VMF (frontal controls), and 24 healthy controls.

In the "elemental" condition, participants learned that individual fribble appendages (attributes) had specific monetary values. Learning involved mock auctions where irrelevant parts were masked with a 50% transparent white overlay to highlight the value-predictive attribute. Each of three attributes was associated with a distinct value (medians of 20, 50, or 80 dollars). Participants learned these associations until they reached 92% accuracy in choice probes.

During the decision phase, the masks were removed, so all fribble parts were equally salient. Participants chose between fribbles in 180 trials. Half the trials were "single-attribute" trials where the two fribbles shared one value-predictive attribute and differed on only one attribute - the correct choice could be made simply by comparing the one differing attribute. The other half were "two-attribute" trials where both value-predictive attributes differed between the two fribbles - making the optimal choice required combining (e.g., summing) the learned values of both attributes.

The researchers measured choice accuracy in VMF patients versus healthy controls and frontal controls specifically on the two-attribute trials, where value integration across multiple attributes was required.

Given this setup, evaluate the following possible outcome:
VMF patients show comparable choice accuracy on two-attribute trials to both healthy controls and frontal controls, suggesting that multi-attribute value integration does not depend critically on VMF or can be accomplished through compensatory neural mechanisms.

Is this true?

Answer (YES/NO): YES